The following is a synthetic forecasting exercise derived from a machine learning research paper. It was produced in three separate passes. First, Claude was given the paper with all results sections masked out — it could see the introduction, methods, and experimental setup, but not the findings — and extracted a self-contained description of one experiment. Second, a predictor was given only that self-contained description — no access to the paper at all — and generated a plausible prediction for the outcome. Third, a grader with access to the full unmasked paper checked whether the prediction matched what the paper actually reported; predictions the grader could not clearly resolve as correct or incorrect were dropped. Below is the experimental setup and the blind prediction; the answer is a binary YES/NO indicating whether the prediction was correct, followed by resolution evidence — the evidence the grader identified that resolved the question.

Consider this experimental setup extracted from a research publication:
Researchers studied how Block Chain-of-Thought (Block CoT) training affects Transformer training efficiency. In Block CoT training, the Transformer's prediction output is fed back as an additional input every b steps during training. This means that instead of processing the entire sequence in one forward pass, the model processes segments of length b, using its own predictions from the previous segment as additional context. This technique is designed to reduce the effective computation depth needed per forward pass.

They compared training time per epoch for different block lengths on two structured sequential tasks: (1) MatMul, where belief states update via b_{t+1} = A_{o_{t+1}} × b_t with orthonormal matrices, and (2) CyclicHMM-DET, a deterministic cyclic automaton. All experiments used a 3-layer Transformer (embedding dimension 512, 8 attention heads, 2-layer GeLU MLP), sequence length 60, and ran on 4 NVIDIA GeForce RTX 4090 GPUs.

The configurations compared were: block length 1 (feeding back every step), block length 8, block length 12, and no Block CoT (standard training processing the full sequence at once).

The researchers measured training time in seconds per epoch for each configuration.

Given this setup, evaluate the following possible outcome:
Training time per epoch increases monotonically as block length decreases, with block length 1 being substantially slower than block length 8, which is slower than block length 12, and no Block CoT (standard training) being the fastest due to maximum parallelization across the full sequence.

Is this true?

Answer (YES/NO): YES